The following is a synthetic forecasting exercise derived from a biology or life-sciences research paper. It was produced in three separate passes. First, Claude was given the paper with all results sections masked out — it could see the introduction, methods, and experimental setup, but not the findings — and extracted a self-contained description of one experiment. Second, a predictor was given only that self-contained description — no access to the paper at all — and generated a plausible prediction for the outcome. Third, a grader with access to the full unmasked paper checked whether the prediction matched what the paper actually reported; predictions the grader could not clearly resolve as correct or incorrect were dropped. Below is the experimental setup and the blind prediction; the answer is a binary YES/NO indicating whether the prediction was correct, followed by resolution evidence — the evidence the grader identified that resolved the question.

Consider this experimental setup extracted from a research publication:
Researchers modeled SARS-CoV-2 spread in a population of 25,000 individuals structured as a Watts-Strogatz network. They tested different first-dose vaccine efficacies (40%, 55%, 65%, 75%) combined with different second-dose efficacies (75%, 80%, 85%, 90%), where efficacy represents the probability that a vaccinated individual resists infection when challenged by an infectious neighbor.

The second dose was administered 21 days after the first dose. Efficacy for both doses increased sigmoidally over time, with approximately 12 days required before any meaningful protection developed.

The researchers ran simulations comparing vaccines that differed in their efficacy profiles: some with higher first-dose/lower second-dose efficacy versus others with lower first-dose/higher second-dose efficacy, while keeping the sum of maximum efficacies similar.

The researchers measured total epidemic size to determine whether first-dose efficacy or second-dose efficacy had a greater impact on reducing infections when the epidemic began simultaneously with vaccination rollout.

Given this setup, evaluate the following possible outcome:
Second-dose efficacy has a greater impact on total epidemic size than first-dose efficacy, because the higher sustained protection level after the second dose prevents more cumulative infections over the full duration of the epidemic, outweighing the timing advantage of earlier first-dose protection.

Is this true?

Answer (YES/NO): NO